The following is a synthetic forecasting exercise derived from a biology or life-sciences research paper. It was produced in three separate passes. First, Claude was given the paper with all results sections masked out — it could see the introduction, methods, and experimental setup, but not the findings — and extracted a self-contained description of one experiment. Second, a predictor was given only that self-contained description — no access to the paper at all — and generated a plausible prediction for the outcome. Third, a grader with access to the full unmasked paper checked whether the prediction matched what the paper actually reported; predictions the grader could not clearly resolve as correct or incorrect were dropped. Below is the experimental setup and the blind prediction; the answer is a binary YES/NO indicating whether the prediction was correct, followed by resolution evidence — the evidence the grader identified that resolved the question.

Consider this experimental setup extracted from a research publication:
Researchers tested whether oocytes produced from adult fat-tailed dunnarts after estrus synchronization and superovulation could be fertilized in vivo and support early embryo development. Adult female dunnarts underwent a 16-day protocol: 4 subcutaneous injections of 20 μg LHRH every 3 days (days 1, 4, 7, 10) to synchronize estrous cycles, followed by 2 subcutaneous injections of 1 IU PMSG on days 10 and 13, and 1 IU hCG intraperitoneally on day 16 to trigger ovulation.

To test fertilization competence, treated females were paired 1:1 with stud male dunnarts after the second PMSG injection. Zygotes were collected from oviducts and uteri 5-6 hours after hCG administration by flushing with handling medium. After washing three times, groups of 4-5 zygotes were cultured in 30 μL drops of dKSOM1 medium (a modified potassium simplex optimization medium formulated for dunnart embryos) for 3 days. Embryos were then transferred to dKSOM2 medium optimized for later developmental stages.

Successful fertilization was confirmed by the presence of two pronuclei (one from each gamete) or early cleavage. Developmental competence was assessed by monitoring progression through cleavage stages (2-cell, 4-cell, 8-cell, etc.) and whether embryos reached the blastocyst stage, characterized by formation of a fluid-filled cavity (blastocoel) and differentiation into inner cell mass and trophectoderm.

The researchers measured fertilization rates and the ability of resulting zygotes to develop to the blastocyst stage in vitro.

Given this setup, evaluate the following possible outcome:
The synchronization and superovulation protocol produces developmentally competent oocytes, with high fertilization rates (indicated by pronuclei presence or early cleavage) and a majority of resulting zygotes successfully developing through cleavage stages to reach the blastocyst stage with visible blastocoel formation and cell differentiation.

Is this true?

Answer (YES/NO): YES